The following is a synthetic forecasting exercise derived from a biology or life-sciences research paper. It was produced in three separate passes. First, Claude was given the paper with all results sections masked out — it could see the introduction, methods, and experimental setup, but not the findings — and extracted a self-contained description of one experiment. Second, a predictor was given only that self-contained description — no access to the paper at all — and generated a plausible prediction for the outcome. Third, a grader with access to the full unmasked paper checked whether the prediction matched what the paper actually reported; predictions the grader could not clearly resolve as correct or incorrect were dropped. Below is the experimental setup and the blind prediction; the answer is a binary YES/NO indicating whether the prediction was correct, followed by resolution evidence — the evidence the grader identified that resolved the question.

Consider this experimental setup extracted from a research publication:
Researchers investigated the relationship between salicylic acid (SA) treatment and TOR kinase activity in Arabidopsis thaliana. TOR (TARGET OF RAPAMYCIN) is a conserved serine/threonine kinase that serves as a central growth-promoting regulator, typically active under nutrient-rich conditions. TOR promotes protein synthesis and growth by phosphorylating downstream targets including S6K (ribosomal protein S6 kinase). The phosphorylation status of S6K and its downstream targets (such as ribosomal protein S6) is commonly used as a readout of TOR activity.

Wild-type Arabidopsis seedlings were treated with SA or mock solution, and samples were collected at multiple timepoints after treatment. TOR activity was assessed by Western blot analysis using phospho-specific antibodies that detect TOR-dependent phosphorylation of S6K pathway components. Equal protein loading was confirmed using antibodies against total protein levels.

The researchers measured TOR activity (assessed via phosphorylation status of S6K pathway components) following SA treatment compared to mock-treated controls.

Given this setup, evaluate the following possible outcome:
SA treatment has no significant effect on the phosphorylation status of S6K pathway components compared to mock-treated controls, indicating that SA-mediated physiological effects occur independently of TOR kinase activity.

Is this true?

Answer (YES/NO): NO